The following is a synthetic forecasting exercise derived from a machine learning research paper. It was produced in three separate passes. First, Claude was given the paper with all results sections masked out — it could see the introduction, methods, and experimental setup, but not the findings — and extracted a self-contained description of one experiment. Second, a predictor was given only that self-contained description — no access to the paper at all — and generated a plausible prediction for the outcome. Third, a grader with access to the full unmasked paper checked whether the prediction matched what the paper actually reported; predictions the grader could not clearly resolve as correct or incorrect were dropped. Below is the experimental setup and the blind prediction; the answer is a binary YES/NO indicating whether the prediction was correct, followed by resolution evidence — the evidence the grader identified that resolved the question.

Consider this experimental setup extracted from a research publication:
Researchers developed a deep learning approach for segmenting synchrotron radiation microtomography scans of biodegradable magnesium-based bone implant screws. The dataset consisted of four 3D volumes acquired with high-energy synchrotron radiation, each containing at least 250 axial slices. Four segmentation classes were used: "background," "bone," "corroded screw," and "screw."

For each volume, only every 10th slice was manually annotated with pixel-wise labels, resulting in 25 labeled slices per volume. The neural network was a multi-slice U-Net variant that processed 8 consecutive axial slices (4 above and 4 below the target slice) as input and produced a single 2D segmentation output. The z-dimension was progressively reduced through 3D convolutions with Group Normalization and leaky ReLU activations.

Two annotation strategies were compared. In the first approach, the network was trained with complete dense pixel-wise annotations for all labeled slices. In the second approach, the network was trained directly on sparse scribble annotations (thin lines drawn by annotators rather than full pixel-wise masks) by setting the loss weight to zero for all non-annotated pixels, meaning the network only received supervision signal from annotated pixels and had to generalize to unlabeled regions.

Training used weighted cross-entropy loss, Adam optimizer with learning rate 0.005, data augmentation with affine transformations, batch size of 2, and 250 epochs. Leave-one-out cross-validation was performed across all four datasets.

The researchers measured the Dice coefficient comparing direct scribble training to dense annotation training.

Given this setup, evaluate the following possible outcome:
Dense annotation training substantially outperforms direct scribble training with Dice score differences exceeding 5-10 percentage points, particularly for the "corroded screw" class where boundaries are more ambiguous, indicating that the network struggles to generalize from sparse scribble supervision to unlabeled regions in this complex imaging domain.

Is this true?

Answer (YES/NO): NO